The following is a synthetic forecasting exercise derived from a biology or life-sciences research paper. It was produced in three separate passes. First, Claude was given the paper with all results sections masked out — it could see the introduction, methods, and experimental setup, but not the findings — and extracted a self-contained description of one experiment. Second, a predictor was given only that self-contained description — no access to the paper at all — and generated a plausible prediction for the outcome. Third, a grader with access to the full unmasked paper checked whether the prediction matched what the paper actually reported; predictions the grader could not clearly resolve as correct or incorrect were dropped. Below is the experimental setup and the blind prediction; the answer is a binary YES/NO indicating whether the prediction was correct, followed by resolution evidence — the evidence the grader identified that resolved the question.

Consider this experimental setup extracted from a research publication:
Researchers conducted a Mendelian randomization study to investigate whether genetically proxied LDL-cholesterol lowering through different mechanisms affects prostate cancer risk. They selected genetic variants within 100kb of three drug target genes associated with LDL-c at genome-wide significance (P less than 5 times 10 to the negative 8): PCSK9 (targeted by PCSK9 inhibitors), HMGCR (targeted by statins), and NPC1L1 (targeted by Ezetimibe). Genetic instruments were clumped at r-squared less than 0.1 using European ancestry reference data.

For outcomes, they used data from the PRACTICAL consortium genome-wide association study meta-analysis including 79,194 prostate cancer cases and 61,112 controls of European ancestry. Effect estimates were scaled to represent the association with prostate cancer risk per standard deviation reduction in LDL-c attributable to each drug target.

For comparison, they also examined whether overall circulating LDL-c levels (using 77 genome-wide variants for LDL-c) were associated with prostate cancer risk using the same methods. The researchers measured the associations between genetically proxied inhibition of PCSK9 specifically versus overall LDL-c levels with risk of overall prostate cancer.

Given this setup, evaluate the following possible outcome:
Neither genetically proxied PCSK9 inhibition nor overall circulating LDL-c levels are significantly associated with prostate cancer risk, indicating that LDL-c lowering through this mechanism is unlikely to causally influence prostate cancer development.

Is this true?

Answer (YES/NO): NO